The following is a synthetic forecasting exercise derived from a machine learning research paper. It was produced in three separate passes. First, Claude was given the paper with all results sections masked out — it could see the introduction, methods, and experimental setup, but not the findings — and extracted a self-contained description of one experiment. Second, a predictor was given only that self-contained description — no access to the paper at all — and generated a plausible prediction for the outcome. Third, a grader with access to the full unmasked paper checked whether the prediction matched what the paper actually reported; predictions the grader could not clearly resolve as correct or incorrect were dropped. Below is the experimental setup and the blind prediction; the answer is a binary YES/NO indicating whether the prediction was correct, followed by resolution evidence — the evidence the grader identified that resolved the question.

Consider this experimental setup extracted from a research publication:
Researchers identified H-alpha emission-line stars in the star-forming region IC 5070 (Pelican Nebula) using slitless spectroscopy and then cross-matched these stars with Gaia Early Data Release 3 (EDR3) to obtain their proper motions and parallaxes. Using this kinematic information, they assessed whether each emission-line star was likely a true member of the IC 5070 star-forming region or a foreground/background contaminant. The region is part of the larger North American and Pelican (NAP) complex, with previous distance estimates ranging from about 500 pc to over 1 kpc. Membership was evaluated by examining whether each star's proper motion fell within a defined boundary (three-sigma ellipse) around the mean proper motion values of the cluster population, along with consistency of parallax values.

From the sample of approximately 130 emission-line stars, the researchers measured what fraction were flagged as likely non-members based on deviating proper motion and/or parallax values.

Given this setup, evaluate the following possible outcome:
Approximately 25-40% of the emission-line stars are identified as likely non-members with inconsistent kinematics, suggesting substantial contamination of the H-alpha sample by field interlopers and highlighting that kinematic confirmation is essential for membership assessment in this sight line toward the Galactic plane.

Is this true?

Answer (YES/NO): NO